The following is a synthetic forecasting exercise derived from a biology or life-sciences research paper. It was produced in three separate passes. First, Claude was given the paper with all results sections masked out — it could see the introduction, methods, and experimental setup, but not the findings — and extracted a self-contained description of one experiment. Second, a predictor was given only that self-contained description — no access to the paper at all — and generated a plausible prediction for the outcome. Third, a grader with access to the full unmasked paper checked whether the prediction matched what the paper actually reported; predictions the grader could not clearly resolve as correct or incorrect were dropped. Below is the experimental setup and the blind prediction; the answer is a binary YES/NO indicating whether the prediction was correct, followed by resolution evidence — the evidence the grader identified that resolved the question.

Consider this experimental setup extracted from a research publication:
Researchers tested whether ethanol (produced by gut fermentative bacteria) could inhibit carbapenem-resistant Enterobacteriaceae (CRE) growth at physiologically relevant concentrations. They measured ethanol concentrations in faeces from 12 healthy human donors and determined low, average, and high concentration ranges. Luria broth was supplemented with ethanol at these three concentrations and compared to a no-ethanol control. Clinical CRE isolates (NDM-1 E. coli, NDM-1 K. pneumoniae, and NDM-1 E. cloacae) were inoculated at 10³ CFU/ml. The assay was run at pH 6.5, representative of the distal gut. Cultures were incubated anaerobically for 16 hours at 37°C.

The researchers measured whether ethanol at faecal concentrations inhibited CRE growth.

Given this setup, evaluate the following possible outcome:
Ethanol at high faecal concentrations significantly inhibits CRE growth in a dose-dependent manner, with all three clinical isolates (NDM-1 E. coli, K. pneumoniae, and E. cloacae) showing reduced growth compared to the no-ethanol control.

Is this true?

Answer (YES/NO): NO